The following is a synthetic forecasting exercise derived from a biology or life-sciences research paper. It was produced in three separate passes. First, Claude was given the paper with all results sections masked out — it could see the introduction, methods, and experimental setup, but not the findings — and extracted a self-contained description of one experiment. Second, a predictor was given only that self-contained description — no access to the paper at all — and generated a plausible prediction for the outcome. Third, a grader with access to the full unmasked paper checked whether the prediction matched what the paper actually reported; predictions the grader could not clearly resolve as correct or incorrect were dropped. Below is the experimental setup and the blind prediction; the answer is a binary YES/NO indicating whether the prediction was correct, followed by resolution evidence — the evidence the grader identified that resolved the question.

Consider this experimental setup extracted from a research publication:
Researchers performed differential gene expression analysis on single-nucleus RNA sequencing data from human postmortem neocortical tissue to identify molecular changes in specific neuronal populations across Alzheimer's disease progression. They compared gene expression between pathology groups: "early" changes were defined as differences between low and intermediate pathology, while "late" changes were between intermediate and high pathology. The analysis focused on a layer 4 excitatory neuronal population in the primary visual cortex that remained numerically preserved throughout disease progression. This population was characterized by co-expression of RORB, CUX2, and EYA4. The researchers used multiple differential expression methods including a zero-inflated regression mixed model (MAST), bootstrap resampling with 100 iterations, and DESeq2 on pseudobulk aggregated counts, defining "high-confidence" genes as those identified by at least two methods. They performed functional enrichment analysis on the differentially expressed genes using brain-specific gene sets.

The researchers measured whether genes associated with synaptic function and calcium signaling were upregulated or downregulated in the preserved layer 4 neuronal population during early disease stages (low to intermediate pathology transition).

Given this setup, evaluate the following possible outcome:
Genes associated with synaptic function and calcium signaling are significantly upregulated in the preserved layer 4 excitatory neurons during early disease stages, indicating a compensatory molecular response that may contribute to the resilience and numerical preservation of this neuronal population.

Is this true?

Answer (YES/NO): YES